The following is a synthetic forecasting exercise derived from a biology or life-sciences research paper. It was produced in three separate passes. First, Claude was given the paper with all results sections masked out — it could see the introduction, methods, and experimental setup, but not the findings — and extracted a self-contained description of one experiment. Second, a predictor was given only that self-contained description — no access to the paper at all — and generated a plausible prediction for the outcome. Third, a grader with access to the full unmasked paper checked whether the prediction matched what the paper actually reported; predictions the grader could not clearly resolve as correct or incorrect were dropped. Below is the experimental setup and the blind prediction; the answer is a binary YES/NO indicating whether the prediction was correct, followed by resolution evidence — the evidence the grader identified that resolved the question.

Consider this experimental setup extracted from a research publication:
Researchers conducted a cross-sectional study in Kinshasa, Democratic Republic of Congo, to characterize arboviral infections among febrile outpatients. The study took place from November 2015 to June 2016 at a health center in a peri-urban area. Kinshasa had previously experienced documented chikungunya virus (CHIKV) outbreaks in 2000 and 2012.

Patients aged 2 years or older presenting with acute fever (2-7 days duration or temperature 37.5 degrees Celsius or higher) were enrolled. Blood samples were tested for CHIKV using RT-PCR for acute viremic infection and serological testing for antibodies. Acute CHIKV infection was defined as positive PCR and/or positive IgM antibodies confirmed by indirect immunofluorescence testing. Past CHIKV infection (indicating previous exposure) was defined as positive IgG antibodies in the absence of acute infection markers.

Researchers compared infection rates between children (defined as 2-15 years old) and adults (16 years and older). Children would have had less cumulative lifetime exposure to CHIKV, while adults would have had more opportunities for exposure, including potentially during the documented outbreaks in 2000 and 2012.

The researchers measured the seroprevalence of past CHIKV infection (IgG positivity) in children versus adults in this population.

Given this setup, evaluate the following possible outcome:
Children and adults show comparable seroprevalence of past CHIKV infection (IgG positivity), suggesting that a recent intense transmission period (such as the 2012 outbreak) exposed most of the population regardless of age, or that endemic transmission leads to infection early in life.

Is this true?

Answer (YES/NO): NO